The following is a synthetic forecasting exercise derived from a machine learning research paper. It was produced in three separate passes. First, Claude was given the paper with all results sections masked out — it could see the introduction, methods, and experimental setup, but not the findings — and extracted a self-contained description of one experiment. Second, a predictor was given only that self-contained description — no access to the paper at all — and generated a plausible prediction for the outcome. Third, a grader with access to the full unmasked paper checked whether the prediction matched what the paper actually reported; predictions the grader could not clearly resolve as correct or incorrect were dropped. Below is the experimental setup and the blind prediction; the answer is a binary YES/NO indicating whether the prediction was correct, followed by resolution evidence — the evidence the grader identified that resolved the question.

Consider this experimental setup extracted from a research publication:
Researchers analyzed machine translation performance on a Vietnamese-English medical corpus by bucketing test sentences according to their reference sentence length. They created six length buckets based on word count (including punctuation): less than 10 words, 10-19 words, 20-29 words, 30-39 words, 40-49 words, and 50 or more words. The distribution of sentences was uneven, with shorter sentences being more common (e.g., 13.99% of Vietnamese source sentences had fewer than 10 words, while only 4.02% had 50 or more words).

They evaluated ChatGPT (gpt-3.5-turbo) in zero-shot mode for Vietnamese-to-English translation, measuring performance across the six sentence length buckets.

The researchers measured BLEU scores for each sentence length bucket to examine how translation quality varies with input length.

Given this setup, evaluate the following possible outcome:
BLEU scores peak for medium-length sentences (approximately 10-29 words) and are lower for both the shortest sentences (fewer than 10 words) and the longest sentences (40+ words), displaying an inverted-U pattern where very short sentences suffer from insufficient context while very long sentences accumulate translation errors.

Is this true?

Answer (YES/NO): NO